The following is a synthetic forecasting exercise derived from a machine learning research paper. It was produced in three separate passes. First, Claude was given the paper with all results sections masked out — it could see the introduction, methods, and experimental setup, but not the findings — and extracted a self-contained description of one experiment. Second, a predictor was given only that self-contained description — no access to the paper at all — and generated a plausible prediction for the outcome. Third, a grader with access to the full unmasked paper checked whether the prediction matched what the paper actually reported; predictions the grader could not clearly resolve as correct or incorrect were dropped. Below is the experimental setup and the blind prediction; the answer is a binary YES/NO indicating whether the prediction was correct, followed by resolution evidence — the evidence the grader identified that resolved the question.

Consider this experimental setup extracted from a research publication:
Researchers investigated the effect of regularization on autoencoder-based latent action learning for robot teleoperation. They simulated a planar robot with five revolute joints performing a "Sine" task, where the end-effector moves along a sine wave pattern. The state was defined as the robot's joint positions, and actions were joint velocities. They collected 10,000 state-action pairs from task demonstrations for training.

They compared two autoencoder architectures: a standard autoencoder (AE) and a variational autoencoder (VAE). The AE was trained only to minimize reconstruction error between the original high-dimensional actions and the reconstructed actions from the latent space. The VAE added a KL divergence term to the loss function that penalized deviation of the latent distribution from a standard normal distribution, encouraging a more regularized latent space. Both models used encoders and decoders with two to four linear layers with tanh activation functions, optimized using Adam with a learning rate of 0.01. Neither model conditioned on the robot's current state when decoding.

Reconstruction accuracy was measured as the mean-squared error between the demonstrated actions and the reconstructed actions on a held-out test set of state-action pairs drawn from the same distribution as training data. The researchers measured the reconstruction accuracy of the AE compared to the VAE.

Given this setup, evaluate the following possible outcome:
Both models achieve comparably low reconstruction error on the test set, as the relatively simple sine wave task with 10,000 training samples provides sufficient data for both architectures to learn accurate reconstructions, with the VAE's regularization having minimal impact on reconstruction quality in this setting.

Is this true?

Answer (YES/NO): NO